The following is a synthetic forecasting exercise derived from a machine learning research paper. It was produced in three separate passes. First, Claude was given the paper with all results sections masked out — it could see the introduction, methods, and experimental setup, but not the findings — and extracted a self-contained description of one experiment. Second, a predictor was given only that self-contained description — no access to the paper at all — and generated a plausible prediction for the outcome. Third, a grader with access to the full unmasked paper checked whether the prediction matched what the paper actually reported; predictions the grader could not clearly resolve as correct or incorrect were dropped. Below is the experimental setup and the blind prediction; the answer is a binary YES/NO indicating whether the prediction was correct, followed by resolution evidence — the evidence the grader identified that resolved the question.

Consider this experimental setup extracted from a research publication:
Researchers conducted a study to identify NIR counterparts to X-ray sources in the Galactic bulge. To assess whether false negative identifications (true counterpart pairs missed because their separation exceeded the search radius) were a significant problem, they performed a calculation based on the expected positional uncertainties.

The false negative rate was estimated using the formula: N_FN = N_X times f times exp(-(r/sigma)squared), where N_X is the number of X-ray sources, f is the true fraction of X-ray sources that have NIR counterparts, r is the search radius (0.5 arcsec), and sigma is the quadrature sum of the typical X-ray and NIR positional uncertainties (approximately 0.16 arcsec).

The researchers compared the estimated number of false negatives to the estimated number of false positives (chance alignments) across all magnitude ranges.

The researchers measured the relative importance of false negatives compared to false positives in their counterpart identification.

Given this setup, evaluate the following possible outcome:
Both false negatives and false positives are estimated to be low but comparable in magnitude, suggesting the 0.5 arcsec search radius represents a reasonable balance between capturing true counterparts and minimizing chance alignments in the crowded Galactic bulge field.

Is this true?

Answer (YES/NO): NO